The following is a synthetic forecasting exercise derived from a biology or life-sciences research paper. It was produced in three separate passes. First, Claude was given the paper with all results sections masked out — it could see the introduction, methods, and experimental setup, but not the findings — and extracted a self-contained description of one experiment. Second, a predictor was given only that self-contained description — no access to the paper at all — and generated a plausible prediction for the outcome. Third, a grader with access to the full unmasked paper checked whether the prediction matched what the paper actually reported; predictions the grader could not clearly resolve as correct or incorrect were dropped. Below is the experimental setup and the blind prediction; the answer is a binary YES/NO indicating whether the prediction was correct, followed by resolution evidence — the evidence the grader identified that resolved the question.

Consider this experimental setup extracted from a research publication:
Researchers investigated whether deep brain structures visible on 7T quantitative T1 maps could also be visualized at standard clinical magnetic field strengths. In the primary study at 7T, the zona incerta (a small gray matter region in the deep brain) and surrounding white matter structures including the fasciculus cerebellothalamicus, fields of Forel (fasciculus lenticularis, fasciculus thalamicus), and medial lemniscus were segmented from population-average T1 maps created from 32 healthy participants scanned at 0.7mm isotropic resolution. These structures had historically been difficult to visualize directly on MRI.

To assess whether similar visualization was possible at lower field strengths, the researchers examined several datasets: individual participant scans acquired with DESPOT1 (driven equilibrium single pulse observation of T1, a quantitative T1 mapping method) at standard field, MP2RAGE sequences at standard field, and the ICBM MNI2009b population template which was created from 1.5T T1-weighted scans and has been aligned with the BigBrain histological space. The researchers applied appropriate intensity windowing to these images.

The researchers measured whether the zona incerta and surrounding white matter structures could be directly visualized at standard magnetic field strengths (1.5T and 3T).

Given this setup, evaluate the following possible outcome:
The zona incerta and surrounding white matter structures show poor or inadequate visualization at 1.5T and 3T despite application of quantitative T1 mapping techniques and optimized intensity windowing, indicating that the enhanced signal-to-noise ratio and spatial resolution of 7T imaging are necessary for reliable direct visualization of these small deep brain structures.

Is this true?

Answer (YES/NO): NO